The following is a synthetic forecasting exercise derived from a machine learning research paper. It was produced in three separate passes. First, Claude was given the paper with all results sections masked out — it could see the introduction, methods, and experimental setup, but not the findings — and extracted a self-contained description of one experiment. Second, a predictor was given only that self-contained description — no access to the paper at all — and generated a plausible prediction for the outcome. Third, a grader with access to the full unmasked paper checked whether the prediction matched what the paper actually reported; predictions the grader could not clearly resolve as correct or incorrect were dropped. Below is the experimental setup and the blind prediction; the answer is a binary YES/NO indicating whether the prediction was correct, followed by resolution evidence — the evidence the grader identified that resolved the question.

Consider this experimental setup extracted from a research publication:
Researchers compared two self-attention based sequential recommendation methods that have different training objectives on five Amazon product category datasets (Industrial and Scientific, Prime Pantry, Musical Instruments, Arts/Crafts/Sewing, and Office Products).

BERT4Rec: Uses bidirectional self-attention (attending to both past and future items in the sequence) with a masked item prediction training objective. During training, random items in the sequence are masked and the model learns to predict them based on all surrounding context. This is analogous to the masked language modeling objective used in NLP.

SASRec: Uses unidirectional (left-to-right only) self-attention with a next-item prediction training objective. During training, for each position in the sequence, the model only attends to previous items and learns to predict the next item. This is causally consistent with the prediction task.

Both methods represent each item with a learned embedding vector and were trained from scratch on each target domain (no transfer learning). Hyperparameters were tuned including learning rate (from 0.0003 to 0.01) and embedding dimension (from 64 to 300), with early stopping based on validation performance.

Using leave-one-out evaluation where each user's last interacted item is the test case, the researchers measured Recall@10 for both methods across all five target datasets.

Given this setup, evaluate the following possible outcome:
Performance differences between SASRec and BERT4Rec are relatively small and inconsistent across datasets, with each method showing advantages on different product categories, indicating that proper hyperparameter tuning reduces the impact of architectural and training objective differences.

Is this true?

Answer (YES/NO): NO